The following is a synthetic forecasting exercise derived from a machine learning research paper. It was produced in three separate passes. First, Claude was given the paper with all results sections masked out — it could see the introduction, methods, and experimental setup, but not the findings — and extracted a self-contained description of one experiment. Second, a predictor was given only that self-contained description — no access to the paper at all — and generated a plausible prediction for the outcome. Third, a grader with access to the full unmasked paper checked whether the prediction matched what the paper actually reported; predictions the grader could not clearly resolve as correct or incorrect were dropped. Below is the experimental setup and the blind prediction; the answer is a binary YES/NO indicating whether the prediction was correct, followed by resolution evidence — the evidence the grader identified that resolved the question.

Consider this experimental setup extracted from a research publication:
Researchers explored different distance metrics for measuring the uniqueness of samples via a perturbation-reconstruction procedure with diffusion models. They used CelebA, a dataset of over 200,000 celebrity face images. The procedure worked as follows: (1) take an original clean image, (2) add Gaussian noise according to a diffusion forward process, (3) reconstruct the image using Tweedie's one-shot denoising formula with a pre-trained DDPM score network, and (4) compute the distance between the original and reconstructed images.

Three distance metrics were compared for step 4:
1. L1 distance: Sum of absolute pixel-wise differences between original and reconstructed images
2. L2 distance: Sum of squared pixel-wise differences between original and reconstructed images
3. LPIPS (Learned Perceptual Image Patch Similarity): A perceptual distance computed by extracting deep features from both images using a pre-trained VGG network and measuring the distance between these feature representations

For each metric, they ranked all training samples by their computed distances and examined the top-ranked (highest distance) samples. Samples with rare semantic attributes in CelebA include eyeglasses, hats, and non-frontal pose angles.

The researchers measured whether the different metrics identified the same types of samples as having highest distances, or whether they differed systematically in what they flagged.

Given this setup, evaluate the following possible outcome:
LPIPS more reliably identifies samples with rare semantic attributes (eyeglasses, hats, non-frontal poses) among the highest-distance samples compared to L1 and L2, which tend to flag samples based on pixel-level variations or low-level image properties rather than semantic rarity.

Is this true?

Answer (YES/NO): YES